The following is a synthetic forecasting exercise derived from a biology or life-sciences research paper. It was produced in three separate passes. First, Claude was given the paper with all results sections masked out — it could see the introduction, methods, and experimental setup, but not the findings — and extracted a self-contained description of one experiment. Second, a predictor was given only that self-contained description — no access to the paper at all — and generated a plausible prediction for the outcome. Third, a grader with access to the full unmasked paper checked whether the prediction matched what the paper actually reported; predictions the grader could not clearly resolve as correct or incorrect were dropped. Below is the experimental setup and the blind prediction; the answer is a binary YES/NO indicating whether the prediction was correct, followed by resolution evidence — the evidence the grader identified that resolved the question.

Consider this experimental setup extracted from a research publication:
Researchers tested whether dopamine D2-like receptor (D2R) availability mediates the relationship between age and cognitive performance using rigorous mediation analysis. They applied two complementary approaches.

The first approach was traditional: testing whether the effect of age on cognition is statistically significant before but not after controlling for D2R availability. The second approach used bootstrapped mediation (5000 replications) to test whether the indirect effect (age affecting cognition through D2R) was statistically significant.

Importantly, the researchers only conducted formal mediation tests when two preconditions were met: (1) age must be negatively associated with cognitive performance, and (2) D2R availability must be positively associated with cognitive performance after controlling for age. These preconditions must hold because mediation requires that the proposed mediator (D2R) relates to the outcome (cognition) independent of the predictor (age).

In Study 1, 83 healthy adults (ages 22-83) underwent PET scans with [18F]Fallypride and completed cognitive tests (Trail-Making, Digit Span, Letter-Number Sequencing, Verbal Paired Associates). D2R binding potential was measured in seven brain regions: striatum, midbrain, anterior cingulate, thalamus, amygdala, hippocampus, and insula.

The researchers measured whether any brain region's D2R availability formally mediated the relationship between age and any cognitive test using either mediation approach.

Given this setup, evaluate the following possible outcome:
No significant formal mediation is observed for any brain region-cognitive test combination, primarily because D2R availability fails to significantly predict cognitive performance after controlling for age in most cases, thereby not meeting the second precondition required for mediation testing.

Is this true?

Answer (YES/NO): NO